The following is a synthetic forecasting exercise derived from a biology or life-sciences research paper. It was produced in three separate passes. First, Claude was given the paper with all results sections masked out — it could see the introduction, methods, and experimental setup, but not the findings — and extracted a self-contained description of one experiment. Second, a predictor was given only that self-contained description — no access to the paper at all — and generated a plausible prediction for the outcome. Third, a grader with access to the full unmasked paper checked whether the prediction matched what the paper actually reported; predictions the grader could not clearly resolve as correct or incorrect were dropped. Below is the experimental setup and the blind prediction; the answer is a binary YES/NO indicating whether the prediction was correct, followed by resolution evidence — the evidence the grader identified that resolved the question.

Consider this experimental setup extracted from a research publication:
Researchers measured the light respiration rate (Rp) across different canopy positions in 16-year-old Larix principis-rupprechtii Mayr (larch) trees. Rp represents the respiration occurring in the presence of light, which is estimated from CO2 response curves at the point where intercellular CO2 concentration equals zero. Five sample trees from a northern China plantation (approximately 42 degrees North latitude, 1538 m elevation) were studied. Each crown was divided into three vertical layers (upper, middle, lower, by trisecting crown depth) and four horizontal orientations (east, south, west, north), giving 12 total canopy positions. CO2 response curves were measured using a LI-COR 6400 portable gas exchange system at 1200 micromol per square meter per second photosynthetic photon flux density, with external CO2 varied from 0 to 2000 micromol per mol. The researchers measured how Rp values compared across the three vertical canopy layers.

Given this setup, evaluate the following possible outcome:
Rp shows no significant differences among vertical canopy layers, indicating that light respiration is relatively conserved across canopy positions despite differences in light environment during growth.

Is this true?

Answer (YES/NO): NO